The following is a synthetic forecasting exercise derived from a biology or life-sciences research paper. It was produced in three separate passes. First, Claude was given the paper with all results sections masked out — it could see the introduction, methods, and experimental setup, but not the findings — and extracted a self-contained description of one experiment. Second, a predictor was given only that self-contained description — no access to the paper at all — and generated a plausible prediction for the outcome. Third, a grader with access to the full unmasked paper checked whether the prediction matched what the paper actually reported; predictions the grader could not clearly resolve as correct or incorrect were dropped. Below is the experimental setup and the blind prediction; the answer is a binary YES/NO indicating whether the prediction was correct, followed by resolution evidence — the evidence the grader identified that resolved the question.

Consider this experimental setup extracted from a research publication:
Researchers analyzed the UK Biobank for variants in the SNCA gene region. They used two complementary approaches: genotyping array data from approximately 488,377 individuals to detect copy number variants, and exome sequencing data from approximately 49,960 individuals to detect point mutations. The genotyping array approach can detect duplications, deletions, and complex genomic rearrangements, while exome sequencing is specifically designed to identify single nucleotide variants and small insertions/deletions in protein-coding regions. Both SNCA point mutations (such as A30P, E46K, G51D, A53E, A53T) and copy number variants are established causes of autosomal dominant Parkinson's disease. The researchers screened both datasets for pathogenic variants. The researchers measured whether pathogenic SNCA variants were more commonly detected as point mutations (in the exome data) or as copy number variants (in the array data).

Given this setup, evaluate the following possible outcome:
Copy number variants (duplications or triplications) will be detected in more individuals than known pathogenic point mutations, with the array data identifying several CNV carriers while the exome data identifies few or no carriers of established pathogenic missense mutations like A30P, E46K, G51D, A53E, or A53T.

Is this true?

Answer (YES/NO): YES